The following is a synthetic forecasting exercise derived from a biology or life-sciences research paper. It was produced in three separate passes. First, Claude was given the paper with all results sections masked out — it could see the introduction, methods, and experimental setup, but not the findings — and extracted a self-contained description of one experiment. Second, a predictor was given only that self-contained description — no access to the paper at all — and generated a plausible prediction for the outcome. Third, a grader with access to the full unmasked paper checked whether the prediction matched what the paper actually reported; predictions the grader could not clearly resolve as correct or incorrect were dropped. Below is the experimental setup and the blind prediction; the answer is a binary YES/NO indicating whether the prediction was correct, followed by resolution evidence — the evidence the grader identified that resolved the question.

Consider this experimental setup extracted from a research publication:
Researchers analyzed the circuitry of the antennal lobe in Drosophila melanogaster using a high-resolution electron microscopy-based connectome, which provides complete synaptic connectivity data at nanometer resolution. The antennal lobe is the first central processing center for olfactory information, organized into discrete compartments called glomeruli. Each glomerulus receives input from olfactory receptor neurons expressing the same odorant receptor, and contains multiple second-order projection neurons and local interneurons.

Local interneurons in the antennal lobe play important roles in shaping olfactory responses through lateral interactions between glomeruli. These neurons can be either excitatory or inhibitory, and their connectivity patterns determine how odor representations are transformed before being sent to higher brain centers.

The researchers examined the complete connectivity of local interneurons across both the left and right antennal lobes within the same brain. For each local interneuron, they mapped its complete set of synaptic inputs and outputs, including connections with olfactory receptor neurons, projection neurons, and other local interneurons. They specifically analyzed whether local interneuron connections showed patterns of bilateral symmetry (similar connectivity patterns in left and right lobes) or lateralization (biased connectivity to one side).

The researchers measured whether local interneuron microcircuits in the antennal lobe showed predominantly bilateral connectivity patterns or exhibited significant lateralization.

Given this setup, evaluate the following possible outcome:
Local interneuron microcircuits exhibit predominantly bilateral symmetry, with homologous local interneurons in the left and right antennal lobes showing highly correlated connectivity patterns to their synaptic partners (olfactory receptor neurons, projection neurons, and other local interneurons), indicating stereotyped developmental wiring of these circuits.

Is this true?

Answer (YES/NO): NO